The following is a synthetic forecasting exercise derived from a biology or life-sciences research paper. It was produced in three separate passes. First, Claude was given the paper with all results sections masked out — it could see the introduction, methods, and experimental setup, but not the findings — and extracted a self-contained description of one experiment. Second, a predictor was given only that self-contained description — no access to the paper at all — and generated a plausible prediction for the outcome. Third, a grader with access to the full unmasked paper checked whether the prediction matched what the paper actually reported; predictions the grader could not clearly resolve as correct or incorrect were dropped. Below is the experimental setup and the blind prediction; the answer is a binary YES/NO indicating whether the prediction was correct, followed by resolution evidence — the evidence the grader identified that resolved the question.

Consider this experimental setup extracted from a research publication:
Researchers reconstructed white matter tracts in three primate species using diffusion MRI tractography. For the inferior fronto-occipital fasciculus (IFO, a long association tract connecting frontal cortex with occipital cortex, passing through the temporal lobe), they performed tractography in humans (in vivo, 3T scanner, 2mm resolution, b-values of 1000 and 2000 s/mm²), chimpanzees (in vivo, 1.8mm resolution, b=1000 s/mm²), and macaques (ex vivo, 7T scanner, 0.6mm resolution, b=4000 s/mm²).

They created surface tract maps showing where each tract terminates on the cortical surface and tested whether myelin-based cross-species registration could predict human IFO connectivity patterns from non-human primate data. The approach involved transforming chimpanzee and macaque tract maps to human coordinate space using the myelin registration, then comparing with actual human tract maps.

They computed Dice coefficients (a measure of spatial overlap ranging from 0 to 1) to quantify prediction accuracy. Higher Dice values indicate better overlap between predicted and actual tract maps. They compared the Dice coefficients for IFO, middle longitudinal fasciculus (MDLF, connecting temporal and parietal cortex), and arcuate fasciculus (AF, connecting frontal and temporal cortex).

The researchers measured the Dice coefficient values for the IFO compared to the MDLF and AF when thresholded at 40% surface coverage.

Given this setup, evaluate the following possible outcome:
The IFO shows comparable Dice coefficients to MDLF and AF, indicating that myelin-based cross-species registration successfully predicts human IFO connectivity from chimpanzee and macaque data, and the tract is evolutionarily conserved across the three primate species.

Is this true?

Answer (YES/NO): NO